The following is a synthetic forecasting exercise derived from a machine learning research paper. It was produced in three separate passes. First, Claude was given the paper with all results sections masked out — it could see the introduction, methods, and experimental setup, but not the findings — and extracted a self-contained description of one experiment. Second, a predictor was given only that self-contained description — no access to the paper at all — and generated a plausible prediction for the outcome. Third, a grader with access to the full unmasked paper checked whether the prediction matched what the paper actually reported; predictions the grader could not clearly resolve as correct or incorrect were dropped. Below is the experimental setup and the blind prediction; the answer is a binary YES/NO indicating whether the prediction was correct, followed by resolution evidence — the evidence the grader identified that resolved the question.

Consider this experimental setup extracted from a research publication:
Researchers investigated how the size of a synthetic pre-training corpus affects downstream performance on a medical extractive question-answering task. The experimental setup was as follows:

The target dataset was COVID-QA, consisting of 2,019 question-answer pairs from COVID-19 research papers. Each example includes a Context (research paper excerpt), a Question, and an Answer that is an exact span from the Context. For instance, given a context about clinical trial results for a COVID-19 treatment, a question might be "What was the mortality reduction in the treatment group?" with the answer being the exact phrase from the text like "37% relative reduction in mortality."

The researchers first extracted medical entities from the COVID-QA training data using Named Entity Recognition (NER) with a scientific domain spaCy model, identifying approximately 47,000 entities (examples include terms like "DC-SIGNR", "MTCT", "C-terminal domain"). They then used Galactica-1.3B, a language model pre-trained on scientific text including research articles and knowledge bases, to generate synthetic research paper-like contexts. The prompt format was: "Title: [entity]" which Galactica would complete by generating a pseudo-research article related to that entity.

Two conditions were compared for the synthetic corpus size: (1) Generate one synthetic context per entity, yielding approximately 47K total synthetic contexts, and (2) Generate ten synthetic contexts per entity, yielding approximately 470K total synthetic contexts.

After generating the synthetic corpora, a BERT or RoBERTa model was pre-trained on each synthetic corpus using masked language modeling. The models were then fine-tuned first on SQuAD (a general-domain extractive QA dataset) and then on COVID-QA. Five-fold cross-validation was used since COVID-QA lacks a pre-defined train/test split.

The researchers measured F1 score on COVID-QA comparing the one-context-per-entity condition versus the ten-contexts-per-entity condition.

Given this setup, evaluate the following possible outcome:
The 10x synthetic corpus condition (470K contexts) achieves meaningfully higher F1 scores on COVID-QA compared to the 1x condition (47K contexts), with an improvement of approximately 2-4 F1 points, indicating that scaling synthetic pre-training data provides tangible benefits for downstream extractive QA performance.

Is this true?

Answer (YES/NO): NO